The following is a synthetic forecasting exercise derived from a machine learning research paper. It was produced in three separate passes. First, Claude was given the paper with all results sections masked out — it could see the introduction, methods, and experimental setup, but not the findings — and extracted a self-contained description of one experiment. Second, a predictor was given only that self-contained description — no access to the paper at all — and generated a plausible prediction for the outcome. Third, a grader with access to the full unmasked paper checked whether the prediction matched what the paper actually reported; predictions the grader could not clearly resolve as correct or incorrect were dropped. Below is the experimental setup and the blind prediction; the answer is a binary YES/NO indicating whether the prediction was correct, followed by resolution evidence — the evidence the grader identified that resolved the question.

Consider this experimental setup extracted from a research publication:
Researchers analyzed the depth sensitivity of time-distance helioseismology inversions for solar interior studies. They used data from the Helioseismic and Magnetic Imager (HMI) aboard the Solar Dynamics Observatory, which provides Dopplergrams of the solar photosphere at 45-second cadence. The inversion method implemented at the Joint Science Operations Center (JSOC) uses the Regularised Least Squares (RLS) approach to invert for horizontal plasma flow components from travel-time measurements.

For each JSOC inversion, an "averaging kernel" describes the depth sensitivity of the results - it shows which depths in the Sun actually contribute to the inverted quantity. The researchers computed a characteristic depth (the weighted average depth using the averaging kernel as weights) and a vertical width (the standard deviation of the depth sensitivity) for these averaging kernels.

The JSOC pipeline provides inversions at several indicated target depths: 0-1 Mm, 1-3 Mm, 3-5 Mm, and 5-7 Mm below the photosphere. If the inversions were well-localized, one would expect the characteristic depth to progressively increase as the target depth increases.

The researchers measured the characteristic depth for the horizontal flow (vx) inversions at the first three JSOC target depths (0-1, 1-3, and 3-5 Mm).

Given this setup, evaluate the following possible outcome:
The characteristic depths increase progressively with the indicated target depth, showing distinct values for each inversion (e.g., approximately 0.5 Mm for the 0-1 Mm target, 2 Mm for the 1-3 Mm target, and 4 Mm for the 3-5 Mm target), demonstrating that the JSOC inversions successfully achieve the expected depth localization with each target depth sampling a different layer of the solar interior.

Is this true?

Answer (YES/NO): NO